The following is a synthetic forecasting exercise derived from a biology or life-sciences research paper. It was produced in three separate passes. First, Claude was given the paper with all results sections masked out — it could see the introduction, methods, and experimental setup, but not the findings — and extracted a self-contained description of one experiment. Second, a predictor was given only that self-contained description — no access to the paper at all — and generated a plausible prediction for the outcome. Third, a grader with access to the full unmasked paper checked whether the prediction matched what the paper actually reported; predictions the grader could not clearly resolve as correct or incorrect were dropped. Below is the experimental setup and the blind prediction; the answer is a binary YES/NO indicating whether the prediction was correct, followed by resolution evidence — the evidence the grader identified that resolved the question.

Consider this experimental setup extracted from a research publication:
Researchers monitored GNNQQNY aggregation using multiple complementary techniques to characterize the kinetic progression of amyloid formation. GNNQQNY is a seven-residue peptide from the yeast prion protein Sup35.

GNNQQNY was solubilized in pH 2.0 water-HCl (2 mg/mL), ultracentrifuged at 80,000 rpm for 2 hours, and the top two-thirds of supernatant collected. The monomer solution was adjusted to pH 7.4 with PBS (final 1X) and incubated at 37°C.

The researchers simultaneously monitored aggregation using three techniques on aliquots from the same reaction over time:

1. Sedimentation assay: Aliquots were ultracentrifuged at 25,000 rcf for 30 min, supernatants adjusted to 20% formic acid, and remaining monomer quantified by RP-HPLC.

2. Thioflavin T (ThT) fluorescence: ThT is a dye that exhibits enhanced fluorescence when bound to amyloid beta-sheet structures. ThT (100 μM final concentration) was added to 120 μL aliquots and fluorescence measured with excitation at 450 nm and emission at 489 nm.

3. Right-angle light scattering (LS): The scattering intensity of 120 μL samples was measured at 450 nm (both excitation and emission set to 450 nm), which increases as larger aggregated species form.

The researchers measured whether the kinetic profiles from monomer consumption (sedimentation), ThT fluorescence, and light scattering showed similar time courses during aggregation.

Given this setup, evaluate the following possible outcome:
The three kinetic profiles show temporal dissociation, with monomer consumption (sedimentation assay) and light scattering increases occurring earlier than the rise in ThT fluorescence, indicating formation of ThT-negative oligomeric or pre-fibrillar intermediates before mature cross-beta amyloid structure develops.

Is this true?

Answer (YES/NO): NO